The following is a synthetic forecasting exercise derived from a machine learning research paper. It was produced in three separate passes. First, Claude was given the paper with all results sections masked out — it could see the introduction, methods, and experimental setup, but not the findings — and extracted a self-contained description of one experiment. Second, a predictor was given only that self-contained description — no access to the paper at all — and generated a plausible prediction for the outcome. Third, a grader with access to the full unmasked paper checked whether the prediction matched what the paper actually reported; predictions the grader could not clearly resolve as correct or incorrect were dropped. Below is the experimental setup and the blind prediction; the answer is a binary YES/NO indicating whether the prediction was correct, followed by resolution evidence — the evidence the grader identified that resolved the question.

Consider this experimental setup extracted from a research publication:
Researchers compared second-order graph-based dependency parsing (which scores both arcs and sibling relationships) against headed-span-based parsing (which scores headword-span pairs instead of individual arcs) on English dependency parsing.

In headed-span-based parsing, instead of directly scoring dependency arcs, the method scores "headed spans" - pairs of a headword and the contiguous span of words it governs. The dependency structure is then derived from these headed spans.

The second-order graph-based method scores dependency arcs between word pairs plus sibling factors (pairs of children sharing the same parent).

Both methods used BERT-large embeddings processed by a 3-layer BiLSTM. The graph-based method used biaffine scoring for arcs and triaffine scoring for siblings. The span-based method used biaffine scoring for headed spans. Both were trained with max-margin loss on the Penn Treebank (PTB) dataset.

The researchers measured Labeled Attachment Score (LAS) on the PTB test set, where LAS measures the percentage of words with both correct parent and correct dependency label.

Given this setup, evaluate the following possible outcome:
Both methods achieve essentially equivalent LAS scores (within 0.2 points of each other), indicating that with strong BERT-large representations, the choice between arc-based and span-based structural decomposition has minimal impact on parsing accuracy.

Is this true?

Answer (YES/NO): YES